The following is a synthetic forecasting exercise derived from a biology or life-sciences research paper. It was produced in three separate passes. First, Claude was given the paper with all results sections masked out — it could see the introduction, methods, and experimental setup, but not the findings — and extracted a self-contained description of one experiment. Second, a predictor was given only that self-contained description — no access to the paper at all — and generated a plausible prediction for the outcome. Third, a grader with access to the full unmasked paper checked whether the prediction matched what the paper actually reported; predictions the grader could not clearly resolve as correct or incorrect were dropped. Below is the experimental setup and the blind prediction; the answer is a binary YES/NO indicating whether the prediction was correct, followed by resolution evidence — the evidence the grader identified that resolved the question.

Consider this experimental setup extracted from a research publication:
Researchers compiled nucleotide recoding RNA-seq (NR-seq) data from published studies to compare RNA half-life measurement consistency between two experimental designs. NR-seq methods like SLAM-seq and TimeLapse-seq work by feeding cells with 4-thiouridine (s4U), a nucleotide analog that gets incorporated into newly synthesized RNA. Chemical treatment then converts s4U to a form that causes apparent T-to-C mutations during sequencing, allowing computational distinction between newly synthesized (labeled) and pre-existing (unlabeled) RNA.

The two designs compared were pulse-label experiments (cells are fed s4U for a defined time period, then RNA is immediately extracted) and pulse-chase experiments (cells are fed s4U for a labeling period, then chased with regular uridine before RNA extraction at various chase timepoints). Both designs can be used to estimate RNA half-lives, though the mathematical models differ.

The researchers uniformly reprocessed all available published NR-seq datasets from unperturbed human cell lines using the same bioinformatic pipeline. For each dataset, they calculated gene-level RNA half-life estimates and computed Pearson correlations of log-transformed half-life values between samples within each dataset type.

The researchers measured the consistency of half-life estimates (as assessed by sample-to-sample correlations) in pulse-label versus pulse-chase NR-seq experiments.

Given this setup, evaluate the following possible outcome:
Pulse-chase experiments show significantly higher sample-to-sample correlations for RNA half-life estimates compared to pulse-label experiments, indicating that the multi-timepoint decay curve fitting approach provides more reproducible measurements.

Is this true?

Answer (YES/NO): NO